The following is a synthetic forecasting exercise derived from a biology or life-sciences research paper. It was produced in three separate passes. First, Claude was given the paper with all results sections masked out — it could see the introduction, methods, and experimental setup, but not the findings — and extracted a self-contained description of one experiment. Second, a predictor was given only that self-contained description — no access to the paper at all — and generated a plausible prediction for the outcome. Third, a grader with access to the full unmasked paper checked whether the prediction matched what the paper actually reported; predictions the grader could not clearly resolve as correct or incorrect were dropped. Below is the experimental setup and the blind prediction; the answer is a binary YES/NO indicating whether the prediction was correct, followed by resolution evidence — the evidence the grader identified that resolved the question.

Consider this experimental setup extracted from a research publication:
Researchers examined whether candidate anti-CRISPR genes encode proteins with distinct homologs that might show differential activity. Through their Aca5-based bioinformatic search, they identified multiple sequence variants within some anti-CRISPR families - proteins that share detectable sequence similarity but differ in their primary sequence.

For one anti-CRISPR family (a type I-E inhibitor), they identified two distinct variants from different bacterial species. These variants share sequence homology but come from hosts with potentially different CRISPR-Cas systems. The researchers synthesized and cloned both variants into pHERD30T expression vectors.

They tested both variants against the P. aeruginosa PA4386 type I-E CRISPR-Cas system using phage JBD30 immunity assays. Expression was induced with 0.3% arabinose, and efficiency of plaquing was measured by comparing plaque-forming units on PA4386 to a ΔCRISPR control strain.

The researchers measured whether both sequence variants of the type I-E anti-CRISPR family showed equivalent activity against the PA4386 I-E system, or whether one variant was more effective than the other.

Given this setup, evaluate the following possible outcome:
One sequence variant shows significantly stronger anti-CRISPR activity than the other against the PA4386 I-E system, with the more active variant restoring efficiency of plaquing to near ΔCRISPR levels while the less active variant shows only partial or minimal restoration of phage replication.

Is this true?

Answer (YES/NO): NO